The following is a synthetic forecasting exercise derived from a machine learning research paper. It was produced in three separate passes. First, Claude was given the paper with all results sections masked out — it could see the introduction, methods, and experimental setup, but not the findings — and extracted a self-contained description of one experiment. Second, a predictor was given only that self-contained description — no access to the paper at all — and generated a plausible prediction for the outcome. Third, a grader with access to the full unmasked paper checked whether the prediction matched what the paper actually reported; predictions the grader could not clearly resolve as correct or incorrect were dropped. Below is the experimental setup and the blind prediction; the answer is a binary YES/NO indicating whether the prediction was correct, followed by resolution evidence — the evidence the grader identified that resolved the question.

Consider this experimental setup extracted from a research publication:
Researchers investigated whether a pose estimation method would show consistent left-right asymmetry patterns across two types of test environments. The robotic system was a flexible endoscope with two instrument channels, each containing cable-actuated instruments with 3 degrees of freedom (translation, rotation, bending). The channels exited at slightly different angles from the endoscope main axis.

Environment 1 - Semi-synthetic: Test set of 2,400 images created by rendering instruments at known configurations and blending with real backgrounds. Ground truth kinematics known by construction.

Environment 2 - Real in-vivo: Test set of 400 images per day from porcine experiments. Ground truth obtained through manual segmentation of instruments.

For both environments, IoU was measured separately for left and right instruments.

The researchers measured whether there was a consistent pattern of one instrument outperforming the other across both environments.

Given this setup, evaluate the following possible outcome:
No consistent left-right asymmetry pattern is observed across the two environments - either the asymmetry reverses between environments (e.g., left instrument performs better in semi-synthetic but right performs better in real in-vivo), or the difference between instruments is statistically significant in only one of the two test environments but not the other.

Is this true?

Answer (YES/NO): YES